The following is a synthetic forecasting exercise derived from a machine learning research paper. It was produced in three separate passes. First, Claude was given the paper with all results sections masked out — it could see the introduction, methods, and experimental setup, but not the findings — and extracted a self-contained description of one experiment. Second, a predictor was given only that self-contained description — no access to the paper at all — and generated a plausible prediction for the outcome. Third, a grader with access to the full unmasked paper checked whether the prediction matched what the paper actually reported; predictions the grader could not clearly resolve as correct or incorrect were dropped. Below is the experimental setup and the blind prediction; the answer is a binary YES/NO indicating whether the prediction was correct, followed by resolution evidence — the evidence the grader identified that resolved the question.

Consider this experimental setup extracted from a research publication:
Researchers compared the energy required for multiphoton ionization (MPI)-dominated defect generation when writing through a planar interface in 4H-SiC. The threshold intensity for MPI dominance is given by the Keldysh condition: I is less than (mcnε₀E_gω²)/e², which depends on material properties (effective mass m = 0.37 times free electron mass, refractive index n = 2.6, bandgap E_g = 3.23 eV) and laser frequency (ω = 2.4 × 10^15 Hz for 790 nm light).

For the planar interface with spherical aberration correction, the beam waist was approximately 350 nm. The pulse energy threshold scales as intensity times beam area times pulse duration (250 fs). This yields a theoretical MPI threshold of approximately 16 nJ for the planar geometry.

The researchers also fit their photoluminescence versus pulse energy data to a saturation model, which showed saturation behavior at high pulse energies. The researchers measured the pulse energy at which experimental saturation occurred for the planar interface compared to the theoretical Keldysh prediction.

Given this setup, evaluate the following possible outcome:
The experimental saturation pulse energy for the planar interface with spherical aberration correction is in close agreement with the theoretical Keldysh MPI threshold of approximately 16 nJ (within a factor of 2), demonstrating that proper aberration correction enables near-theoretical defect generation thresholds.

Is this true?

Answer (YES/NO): YES